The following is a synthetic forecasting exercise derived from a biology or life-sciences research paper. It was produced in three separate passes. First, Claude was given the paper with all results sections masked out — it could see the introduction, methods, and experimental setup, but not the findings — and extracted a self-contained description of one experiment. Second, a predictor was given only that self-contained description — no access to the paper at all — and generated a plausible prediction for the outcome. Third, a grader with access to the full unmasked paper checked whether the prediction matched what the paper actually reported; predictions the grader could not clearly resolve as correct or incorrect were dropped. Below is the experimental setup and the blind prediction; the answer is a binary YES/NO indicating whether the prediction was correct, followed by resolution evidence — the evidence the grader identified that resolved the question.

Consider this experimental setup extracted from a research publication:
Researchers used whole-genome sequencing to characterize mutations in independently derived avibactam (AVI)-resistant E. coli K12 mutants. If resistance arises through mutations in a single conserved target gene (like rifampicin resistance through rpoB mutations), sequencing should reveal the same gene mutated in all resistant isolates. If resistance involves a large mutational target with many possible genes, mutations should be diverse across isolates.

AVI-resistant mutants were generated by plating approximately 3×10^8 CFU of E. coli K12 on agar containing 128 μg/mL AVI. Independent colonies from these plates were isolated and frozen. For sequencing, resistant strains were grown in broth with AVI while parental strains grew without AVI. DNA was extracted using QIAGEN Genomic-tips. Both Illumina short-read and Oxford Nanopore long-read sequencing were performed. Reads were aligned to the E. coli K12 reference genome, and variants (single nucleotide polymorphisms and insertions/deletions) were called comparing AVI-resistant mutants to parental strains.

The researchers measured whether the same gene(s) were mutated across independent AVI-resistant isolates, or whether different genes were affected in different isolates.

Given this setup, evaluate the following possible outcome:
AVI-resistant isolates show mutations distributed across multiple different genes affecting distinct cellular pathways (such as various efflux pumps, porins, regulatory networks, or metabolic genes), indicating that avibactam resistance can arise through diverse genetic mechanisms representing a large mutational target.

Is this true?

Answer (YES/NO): YES